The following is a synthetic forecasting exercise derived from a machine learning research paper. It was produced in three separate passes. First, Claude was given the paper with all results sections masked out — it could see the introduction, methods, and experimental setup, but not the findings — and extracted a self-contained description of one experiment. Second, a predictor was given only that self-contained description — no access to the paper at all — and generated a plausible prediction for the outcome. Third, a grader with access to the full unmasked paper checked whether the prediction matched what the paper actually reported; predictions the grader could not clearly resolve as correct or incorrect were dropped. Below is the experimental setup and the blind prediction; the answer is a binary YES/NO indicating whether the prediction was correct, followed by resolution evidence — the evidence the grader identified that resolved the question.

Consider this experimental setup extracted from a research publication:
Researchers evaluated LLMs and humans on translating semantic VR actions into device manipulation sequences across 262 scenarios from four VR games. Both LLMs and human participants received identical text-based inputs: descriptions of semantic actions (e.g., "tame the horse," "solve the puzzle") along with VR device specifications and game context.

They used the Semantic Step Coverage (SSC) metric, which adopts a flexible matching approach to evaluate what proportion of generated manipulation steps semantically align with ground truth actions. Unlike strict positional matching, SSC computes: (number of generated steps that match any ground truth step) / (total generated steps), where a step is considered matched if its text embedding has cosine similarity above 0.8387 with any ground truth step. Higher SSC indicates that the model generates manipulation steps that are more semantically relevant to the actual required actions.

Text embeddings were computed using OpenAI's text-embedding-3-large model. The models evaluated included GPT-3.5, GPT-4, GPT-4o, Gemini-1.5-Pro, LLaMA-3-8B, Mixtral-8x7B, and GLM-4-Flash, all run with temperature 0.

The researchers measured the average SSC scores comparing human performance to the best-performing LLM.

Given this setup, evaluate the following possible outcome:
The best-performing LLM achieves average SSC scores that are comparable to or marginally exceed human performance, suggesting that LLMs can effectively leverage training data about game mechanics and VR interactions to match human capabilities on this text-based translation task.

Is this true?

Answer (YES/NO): NO